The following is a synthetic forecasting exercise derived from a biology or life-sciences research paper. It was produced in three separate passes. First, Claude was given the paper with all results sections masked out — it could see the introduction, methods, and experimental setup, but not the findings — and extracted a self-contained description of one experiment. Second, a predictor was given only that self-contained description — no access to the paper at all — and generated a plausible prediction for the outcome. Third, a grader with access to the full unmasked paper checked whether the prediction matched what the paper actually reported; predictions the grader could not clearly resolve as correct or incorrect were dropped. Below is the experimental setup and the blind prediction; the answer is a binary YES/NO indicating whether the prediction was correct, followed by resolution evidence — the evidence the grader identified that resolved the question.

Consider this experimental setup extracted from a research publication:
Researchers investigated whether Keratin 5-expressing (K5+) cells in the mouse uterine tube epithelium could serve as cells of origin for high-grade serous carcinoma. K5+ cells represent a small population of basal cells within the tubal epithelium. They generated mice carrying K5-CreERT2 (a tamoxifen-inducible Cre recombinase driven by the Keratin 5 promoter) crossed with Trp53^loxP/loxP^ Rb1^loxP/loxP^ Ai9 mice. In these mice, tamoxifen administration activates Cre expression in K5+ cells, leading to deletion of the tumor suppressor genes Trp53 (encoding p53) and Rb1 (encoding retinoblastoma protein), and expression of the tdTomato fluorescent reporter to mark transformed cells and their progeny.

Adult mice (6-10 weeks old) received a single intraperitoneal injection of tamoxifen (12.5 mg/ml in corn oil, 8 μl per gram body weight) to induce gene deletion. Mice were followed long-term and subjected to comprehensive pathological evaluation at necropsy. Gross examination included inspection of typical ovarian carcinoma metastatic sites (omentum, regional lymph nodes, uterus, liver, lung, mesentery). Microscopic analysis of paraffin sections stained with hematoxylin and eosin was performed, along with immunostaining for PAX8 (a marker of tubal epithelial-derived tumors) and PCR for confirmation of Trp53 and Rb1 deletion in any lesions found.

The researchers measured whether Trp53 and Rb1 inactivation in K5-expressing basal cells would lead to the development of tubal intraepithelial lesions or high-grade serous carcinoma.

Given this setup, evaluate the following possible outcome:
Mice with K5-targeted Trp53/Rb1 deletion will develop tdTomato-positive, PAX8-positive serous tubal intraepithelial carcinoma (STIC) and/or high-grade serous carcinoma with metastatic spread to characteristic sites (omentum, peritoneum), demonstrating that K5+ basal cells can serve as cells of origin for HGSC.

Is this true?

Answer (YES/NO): NO